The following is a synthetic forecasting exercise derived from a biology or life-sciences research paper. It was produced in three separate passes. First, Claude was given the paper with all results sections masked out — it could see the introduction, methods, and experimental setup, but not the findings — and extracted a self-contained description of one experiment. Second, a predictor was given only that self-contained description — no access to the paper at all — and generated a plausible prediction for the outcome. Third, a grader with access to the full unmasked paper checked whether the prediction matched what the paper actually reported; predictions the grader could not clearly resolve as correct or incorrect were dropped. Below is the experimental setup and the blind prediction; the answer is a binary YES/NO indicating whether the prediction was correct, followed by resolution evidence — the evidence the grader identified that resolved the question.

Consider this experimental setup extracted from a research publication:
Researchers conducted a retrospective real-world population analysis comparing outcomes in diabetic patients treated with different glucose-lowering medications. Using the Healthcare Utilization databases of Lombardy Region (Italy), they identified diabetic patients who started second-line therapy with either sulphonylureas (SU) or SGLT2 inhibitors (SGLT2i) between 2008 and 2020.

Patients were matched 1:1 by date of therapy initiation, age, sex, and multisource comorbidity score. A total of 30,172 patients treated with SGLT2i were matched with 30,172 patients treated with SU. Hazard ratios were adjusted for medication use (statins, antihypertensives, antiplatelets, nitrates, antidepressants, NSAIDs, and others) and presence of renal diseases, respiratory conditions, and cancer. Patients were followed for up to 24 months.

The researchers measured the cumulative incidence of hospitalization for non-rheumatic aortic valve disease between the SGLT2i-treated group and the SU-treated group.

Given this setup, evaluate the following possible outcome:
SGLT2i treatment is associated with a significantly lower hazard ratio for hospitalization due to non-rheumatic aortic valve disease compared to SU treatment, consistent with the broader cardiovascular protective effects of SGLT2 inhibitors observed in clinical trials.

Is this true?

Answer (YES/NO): YES